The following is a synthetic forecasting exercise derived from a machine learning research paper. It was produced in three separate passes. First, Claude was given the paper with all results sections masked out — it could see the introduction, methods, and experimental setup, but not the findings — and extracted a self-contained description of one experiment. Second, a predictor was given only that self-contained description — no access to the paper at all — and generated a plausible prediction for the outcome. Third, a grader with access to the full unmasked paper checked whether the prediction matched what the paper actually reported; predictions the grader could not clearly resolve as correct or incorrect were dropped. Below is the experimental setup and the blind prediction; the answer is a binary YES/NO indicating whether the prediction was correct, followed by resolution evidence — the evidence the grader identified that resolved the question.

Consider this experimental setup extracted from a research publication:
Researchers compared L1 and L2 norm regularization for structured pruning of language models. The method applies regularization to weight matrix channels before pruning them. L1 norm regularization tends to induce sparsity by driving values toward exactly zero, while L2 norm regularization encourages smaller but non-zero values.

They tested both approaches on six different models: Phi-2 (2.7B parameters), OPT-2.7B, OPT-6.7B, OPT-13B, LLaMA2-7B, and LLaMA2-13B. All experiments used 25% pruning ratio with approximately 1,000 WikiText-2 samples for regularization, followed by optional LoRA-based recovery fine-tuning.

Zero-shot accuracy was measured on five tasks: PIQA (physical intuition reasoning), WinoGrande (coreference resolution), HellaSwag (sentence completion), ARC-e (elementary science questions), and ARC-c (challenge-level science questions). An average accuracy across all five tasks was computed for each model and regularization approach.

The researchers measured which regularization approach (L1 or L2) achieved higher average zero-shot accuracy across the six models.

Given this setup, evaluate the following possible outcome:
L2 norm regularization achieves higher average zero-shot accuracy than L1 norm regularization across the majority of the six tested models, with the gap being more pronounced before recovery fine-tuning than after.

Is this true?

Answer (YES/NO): NO